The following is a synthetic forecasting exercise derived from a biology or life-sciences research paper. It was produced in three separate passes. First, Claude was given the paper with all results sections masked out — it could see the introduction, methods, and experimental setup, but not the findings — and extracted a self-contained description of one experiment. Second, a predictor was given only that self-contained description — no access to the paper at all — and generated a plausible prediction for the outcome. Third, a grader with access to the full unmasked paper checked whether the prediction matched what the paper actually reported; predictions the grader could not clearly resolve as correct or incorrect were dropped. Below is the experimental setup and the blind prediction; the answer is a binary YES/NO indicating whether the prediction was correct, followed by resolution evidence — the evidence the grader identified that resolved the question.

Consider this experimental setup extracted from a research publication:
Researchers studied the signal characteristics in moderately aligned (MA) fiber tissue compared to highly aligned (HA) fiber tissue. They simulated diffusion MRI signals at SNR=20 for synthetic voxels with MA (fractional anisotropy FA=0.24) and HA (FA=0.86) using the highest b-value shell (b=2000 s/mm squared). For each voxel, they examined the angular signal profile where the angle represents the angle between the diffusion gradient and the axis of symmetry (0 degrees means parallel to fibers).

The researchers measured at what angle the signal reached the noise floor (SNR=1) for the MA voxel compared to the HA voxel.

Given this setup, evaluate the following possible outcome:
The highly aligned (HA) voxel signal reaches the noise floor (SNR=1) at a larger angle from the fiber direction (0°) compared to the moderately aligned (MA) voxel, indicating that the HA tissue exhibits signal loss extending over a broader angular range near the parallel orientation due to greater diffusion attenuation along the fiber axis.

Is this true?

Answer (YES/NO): NO